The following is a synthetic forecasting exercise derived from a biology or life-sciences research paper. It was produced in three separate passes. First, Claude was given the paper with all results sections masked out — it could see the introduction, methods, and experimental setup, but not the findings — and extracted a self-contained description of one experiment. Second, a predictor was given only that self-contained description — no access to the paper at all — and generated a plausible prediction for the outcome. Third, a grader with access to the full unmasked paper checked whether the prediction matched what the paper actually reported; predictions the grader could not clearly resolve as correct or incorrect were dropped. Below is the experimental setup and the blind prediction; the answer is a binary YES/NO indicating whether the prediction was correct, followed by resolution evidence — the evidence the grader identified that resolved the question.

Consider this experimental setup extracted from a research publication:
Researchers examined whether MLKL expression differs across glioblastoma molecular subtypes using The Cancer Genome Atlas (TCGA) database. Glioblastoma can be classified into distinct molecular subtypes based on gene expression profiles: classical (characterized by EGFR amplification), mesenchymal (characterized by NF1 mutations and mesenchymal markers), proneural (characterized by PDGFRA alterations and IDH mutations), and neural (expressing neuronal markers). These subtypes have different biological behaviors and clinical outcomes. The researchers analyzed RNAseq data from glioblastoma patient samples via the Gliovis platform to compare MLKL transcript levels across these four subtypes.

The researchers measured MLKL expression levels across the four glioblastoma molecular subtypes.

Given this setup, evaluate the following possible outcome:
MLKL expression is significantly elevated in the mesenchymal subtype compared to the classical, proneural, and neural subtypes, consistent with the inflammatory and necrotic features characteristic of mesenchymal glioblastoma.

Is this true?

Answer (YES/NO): YES